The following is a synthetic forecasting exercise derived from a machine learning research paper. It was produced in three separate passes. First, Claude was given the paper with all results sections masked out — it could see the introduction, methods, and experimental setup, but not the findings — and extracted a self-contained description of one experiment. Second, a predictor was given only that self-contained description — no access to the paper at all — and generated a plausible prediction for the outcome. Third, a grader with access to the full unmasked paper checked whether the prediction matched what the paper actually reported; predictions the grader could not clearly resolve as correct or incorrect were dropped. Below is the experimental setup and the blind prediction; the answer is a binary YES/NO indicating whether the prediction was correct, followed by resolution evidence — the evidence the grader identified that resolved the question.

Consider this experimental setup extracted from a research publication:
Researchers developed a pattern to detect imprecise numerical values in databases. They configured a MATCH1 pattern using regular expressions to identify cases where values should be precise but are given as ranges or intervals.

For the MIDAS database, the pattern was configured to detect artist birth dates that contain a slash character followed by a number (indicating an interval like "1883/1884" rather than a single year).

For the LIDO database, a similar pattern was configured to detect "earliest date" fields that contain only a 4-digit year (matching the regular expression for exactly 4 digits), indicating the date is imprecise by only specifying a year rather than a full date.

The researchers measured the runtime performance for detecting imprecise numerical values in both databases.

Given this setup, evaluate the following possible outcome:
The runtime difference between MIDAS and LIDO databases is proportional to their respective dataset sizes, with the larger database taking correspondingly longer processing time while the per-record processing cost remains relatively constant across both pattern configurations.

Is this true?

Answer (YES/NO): NO